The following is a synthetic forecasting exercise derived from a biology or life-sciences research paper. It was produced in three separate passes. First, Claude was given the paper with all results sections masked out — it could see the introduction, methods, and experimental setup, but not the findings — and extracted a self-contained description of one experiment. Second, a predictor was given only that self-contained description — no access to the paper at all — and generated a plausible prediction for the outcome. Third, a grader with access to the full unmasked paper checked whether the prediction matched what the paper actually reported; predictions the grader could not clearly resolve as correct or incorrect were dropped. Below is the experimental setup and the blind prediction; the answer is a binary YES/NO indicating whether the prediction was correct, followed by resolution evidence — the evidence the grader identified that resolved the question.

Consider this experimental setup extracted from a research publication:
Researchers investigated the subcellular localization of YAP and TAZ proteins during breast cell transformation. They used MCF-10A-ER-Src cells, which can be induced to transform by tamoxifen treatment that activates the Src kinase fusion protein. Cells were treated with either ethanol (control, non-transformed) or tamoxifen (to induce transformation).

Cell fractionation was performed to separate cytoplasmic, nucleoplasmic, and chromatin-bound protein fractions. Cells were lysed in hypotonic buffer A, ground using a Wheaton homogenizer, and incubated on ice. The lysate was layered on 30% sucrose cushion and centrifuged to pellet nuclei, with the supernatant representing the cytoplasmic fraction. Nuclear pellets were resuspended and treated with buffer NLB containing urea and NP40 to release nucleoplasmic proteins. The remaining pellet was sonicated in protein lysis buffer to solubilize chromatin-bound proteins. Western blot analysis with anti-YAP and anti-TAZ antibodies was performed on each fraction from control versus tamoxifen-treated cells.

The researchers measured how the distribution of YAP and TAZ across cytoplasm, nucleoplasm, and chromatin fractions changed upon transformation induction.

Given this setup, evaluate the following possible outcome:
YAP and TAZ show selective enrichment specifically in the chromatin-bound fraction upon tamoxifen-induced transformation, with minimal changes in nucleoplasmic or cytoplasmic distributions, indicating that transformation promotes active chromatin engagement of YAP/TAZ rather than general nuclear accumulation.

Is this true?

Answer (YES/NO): NO